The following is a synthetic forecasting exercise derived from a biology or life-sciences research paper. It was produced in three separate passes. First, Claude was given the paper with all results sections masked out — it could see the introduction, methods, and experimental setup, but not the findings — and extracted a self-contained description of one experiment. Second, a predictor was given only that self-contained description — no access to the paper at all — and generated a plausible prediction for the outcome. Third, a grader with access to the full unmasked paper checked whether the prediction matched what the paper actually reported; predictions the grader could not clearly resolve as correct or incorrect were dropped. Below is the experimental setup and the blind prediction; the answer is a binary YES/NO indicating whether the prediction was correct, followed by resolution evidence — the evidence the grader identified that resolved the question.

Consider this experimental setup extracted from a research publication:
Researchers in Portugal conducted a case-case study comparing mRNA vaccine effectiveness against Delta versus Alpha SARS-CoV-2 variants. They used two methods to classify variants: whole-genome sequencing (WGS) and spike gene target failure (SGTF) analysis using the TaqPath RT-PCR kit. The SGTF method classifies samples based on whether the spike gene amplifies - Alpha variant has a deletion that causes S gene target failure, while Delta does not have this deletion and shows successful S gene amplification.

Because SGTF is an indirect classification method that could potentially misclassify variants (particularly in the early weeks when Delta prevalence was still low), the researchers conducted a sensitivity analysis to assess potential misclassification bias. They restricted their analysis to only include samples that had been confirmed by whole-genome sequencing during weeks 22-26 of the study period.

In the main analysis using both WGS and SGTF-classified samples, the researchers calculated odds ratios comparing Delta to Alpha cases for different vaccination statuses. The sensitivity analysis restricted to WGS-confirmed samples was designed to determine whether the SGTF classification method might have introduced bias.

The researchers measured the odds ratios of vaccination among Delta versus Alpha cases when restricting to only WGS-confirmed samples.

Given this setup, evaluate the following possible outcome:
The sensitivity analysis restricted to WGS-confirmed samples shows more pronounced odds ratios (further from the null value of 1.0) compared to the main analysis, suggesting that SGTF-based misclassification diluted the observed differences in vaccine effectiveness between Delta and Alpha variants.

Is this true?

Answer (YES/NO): NO